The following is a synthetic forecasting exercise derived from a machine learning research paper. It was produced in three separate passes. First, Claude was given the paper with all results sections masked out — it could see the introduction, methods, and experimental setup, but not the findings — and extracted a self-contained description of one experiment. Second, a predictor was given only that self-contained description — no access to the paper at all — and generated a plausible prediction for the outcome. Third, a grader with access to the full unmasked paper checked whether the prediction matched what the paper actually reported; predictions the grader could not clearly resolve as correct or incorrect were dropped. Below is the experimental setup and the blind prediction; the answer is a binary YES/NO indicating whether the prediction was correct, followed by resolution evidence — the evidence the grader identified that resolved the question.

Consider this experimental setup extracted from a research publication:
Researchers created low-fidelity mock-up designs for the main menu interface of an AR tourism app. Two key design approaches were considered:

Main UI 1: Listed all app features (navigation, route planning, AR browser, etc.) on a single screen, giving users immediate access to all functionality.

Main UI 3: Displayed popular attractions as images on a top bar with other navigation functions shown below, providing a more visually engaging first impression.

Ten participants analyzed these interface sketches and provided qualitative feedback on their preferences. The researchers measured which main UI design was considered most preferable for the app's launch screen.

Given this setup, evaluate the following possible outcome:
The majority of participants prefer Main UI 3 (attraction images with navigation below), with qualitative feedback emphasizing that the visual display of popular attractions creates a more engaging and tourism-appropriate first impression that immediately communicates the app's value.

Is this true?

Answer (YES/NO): NO